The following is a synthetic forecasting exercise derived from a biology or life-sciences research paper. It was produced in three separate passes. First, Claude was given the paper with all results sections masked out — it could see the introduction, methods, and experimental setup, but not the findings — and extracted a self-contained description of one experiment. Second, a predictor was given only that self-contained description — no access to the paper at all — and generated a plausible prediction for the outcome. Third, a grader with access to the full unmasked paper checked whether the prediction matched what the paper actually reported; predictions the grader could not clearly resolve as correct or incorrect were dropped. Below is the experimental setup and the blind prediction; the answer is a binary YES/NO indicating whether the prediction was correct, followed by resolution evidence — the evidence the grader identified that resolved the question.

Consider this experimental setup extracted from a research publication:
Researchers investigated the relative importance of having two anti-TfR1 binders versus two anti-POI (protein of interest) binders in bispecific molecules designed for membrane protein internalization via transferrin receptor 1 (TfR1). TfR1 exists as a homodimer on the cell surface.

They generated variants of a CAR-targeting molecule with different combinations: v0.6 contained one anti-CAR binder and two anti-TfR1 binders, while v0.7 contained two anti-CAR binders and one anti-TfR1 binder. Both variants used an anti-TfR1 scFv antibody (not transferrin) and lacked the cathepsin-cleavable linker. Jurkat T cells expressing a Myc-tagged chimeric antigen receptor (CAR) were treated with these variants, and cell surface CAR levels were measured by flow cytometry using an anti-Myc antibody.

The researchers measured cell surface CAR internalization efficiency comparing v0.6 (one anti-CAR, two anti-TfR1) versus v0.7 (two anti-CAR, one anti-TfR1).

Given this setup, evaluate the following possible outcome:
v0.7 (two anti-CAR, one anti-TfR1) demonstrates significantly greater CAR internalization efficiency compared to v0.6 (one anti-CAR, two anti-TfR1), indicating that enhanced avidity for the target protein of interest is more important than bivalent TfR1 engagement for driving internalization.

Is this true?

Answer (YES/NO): NO